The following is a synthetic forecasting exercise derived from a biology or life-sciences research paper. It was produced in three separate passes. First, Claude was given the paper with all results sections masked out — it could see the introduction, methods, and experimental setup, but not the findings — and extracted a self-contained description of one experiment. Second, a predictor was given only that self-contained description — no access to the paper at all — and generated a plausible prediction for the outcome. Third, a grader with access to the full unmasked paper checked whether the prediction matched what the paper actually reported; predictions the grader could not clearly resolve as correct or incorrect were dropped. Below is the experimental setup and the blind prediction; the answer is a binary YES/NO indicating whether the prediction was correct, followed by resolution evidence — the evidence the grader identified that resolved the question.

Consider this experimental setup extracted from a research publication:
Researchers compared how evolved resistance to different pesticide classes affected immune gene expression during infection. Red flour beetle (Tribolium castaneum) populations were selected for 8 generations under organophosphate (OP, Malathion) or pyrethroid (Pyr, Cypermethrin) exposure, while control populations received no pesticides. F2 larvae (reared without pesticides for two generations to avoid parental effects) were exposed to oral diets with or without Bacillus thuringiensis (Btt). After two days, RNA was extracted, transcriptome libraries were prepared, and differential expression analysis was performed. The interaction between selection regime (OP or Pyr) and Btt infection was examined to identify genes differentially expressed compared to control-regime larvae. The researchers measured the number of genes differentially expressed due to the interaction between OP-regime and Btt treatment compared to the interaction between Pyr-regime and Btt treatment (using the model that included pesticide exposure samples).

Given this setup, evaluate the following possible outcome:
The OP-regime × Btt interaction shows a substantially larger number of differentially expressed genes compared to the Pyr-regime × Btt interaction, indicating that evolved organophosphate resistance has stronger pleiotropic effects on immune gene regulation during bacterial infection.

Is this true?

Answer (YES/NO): NO